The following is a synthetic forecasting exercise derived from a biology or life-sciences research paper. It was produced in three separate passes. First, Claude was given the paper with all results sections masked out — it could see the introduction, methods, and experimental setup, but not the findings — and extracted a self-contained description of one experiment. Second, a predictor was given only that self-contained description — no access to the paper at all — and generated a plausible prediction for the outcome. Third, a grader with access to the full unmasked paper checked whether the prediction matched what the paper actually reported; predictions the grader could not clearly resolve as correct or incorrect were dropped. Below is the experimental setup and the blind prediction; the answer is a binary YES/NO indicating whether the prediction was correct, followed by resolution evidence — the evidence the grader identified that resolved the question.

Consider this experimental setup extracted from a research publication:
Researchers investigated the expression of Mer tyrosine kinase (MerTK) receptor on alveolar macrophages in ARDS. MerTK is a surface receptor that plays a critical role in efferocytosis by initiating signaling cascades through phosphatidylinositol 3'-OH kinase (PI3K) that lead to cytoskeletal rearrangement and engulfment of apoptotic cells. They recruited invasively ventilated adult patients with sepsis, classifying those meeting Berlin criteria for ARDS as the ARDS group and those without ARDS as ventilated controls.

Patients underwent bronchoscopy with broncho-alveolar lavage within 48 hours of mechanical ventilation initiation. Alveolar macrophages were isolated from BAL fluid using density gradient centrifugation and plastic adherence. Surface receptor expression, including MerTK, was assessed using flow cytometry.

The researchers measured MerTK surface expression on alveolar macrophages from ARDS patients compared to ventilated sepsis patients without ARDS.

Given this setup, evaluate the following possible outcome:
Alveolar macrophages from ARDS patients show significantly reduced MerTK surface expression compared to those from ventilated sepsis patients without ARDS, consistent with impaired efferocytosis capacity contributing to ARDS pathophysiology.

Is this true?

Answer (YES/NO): NO